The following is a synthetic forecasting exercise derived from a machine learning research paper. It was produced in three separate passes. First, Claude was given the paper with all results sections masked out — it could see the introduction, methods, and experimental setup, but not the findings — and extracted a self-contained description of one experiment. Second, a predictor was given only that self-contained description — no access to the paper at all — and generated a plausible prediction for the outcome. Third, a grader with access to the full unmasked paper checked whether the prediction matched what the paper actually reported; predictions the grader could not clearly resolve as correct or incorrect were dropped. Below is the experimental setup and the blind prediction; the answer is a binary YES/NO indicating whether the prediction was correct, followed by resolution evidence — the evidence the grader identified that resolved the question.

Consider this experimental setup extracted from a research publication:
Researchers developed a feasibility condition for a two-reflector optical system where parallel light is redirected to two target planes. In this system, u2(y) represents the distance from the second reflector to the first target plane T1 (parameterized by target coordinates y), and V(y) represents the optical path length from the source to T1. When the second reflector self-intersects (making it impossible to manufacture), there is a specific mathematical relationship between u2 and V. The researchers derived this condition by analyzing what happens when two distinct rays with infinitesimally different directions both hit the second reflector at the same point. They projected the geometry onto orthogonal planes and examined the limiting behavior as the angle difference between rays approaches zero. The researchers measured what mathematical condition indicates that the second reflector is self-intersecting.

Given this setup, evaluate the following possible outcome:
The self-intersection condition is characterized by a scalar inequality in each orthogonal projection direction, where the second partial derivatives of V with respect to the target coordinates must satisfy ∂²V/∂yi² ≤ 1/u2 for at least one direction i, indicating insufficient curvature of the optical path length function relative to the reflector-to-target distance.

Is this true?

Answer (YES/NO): NO